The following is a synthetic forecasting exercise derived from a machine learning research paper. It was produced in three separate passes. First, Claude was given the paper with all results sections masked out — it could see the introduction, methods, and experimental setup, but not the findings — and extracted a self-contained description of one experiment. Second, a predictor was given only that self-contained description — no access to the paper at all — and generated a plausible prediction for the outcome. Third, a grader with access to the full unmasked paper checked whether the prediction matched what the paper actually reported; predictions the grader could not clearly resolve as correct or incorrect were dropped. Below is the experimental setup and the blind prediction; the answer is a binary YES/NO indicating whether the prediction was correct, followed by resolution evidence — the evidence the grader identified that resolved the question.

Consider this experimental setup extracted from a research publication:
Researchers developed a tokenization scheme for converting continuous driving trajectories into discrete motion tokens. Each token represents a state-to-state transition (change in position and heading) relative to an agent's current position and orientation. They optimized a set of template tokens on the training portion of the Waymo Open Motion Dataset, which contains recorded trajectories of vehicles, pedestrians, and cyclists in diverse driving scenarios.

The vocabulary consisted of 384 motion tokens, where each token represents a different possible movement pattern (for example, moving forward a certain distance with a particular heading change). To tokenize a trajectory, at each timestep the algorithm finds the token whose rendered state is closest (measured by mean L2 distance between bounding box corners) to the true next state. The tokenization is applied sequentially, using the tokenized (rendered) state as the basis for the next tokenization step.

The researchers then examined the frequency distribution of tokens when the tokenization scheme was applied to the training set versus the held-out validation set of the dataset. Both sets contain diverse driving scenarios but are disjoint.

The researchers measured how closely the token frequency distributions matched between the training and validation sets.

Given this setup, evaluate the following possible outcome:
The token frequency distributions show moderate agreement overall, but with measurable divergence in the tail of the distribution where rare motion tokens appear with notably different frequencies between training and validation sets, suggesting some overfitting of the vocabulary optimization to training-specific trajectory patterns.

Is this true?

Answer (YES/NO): NO